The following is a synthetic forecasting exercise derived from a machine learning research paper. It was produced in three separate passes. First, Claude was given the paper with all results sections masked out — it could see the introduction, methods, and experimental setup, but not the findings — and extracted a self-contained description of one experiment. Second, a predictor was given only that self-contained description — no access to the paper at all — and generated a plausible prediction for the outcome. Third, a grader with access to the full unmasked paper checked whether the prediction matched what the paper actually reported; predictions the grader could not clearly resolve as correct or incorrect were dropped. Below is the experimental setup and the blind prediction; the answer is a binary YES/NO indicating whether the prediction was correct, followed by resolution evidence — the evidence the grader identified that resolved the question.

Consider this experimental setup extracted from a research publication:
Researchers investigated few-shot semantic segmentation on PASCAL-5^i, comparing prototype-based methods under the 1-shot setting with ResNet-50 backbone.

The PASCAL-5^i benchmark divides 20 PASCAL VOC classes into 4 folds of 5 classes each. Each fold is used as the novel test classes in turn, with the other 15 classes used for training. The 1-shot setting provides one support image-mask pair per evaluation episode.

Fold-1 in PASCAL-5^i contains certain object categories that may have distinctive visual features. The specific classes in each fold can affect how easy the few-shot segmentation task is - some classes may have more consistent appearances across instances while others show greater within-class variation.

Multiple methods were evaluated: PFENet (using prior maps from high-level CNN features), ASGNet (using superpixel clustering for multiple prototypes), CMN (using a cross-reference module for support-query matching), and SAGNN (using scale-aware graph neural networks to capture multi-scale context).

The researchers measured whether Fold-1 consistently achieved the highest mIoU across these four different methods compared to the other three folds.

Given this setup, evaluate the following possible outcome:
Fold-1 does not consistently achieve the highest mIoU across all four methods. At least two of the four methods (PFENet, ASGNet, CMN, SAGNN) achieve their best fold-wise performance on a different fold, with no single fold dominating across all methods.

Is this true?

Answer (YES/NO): NO